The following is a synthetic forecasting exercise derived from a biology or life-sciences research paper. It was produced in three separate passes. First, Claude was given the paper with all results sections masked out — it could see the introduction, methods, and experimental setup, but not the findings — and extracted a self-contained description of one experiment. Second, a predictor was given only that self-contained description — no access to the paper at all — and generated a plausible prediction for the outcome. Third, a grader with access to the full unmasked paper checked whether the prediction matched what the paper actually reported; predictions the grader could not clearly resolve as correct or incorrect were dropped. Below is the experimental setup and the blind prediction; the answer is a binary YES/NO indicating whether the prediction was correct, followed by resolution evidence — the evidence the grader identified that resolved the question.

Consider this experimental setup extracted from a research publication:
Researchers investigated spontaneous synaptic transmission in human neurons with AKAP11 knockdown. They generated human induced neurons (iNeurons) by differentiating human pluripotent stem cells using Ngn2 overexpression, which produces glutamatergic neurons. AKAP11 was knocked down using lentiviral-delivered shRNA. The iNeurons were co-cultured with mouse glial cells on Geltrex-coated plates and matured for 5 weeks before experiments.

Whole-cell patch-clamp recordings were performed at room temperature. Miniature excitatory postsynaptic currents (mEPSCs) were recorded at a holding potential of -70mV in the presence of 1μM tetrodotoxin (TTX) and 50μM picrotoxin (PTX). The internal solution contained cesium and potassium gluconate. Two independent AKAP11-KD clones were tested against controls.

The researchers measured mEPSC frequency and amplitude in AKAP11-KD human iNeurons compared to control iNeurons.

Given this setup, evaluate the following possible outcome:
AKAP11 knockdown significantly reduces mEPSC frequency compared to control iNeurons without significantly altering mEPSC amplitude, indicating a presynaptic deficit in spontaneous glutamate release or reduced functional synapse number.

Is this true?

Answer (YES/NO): YES